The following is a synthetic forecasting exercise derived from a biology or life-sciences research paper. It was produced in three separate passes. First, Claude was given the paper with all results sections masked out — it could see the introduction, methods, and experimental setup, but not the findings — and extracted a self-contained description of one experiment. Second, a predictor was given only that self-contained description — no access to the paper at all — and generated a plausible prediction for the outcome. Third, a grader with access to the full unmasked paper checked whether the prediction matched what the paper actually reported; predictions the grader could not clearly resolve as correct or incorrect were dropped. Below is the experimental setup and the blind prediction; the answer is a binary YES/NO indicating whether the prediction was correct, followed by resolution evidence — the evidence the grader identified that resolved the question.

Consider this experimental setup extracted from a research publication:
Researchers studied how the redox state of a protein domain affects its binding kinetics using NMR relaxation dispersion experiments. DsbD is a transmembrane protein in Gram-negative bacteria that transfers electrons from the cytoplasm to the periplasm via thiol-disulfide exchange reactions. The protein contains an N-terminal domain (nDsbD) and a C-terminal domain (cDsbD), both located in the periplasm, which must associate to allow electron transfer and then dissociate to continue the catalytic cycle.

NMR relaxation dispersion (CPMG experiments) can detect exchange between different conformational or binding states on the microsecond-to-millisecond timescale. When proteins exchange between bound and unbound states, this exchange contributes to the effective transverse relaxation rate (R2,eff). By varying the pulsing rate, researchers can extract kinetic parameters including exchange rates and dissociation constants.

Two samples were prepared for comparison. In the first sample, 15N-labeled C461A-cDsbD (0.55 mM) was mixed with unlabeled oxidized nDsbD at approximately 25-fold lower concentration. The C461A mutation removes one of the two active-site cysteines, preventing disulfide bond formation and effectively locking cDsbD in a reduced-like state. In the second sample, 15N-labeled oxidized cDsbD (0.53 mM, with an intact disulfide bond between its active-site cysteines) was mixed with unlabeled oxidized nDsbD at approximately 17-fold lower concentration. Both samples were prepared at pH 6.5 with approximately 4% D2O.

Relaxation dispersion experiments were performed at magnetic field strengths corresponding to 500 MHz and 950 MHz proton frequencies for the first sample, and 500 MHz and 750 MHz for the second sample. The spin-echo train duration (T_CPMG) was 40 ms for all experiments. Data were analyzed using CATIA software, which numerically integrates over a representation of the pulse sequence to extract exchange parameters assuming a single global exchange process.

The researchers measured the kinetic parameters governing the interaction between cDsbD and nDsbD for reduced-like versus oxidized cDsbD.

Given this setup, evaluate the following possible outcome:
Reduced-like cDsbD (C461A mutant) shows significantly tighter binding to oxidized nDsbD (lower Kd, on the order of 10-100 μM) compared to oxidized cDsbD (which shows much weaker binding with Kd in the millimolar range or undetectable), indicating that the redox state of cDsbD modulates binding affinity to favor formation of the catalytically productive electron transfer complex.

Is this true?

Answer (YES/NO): YES